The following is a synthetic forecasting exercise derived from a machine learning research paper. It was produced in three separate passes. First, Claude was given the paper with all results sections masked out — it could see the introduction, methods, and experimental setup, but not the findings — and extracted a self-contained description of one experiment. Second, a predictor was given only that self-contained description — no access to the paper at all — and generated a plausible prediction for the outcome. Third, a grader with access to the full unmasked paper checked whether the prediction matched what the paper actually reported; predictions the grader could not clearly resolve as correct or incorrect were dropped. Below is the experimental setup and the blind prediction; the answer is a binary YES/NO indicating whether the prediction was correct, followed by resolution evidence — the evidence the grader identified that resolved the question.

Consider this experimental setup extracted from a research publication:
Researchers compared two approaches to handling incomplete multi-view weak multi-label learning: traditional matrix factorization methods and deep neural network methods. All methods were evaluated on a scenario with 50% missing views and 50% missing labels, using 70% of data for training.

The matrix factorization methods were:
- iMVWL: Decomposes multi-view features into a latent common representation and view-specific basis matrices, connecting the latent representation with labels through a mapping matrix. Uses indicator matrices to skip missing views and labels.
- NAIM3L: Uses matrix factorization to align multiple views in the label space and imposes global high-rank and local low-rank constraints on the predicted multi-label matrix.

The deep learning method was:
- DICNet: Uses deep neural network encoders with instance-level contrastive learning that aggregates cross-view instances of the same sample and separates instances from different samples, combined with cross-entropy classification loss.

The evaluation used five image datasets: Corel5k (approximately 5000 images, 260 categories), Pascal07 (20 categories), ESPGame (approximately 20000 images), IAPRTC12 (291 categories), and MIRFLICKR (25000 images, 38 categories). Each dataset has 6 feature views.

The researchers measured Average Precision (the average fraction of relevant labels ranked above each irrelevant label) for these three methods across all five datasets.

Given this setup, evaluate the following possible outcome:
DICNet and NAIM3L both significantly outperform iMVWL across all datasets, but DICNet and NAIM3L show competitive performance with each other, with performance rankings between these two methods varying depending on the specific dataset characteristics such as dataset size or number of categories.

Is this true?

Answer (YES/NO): NO